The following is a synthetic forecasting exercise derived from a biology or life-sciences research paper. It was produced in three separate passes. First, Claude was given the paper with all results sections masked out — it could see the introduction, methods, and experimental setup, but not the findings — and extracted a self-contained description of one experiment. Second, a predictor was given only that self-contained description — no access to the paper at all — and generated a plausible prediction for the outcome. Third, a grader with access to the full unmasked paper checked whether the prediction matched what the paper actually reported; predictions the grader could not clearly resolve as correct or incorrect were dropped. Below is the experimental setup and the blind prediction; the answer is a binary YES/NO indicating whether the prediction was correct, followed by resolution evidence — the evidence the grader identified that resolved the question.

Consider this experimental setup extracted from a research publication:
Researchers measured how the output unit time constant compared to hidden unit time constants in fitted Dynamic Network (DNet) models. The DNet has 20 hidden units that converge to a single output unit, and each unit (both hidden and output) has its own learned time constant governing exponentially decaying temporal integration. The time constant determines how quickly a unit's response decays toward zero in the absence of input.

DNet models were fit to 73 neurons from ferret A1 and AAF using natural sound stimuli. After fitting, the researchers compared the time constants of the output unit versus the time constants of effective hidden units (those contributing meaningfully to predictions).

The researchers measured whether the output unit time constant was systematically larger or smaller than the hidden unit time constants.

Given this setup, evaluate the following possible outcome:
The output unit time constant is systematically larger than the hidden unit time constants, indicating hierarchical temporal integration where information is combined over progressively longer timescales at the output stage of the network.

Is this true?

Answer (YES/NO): NO